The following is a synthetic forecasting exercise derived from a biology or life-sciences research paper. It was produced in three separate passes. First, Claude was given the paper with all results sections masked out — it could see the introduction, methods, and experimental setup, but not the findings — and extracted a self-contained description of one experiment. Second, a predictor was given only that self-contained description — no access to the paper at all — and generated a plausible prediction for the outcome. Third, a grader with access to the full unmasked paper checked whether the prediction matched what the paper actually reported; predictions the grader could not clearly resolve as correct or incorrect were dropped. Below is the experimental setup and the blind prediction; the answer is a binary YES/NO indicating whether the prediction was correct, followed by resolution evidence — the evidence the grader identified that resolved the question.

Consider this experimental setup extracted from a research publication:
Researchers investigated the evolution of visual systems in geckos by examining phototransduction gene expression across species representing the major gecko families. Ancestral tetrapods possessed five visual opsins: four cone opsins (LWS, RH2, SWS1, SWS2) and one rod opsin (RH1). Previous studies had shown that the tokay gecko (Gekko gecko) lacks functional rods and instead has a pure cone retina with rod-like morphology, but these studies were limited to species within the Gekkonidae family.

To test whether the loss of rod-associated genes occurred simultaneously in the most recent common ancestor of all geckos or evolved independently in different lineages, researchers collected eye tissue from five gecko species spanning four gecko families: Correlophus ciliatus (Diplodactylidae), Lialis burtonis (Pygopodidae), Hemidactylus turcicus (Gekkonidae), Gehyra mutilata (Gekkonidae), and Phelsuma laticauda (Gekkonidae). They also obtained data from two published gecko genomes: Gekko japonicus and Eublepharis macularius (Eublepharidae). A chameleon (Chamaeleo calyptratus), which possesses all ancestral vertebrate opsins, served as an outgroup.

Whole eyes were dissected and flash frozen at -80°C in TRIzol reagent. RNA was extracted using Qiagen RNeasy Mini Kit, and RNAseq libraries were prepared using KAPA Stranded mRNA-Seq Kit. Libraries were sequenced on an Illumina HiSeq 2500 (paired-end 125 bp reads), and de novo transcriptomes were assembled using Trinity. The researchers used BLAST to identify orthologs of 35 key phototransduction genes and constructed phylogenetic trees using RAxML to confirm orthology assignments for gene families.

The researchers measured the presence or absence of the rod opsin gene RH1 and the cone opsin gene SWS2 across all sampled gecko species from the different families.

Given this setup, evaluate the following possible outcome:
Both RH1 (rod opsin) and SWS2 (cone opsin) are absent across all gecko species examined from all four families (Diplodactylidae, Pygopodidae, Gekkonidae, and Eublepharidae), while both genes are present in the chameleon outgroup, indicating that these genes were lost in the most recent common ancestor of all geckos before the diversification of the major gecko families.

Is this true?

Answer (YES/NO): YES